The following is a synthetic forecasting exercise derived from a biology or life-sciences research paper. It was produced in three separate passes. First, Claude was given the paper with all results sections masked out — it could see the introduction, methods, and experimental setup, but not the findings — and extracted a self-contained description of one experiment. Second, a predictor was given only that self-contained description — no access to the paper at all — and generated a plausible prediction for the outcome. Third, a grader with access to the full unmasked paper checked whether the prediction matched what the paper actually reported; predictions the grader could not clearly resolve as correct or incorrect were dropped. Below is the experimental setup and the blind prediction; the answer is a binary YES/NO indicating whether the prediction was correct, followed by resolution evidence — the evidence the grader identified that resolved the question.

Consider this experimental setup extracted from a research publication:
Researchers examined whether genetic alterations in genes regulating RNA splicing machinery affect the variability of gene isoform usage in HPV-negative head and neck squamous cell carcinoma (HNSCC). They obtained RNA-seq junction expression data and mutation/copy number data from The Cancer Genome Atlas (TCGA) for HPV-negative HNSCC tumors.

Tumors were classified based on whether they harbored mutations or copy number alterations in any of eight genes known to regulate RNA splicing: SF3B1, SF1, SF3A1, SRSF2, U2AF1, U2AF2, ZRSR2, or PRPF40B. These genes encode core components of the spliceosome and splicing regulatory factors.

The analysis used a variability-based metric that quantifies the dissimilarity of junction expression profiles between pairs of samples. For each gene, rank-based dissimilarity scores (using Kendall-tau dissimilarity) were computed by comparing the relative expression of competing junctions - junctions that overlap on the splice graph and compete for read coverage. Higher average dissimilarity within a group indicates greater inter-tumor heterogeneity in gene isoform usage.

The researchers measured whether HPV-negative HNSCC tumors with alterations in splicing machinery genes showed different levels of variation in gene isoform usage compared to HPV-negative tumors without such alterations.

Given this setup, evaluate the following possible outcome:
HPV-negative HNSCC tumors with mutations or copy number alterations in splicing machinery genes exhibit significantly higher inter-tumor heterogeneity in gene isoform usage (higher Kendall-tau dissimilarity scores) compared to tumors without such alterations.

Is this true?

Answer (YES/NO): YES